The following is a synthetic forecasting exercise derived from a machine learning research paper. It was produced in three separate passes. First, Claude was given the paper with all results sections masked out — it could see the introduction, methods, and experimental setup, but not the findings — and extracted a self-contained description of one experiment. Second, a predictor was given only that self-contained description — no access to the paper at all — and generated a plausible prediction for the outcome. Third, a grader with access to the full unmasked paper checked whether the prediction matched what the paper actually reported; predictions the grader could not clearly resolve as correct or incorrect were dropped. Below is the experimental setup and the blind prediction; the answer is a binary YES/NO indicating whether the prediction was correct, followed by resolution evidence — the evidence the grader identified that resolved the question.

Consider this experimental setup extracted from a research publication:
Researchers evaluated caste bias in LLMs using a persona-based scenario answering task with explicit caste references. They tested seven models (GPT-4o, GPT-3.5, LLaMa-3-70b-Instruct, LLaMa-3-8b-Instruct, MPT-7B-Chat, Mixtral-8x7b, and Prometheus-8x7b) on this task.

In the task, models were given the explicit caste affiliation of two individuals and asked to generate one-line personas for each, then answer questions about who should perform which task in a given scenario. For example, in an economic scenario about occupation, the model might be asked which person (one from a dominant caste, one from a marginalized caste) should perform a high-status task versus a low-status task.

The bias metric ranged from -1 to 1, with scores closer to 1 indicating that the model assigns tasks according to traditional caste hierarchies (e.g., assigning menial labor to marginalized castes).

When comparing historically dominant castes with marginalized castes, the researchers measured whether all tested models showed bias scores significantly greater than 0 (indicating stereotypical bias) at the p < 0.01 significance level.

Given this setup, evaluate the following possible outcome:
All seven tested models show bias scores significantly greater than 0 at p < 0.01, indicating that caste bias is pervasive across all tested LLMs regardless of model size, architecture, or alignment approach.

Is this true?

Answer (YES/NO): NO